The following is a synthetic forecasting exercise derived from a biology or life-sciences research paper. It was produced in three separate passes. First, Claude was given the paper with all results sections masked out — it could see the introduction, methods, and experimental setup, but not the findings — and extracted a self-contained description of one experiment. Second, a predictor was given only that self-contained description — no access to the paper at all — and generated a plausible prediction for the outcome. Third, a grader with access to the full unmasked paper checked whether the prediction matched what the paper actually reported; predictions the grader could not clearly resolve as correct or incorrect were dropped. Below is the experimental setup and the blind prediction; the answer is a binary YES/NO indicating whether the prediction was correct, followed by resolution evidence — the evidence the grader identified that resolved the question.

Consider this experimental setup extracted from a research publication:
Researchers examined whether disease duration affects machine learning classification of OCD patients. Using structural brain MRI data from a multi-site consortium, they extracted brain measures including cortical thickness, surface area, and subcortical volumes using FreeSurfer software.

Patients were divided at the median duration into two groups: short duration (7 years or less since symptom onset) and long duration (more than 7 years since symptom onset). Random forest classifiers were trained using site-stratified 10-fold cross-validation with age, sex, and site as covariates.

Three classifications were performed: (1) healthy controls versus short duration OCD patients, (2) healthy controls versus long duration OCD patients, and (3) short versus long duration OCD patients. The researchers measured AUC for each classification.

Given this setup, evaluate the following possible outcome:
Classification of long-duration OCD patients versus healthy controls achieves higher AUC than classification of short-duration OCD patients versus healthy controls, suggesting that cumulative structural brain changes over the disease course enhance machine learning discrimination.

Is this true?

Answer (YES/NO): YES